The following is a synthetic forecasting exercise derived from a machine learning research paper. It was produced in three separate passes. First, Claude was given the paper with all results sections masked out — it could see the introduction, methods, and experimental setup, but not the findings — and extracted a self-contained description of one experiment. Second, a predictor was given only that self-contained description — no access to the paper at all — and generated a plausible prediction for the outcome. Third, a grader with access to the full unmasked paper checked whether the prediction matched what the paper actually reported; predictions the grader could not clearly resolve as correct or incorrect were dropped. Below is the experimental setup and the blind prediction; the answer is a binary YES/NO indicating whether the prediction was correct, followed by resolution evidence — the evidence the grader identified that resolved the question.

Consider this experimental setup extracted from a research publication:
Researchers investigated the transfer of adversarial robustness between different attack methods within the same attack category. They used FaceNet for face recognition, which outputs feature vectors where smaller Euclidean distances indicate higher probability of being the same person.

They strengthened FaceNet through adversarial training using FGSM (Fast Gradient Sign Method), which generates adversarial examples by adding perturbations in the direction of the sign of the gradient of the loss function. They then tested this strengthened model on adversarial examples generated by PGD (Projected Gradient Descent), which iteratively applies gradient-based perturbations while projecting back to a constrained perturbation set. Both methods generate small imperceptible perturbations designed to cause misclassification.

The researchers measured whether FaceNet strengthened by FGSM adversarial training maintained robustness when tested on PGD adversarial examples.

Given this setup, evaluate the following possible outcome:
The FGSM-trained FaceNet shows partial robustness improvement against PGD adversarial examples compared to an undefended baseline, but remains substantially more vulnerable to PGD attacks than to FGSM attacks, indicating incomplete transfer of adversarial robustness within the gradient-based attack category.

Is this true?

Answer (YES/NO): NO